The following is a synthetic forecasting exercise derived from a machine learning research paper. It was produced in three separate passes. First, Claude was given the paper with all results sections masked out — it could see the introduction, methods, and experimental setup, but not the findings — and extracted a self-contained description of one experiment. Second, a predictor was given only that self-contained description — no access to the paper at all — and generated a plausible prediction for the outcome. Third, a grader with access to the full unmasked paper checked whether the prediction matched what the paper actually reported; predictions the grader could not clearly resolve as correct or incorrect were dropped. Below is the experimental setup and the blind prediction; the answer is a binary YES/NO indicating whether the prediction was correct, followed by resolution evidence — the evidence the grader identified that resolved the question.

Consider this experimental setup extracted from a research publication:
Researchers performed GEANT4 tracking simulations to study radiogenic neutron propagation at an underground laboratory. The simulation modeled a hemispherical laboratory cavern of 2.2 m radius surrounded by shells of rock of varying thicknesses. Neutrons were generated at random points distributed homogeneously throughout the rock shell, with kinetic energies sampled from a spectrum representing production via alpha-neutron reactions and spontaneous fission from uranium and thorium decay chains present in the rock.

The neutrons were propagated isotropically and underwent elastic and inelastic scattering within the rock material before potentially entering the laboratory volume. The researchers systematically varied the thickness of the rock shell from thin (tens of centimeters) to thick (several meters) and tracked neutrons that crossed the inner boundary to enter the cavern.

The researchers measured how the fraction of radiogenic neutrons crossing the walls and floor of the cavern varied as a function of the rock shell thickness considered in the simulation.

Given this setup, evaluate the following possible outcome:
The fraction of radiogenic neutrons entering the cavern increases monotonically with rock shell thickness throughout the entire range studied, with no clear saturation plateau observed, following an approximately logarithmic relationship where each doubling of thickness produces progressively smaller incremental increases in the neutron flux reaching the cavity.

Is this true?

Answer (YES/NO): NO